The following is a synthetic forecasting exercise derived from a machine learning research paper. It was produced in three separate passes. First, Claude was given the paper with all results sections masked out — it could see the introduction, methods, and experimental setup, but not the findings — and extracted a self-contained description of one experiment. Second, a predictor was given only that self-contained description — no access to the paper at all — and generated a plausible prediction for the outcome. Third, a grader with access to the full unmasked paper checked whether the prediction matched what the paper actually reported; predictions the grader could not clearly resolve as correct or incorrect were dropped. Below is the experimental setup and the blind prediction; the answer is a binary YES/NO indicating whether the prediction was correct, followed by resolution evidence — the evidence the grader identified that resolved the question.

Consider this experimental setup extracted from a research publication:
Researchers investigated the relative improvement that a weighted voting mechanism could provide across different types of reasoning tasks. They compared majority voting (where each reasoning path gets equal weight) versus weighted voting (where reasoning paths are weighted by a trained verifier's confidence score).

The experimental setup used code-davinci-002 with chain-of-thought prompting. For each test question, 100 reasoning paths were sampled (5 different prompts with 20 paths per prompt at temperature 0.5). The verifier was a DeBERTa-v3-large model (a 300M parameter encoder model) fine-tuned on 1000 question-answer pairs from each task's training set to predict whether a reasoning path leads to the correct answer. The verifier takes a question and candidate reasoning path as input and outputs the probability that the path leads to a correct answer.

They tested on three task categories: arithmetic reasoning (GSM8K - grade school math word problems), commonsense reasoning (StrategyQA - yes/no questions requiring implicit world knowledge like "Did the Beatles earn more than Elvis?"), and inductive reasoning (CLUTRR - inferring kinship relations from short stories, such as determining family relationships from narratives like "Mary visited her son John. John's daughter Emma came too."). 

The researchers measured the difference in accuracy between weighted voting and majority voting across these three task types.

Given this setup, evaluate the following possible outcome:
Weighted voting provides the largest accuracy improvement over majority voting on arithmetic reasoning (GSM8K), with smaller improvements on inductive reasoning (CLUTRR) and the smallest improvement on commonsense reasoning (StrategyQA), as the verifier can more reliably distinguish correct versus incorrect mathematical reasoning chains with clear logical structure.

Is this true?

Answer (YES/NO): NO